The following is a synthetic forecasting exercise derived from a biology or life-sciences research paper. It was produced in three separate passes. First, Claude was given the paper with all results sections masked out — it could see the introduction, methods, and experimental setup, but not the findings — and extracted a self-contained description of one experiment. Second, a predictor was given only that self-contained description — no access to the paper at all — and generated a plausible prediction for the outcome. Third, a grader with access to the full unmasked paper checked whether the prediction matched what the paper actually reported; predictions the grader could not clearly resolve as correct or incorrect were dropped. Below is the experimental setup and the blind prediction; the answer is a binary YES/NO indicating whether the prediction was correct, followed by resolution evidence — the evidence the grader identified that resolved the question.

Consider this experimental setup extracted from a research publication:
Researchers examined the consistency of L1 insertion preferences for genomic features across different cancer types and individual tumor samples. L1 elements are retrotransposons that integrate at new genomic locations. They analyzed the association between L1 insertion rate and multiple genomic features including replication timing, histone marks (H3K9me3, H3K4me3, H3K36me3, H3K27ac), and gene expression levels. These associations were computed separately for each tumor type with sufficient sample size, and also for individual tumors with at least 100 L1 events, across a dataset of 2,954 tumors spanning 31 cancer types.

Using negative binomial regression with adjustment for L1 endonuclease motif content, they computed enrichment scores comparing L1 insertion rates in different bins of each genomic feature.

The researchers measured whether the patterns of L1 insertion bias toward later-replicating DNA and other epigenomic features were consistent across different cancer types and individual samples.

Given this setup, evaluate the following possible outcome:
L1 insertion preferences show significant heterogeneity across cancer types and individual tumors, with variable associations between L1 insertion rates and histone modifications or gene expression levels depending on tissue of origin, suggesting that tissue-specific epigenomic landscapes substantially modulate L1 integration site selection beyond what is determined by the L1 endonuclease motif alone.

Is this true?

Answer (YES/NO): NO